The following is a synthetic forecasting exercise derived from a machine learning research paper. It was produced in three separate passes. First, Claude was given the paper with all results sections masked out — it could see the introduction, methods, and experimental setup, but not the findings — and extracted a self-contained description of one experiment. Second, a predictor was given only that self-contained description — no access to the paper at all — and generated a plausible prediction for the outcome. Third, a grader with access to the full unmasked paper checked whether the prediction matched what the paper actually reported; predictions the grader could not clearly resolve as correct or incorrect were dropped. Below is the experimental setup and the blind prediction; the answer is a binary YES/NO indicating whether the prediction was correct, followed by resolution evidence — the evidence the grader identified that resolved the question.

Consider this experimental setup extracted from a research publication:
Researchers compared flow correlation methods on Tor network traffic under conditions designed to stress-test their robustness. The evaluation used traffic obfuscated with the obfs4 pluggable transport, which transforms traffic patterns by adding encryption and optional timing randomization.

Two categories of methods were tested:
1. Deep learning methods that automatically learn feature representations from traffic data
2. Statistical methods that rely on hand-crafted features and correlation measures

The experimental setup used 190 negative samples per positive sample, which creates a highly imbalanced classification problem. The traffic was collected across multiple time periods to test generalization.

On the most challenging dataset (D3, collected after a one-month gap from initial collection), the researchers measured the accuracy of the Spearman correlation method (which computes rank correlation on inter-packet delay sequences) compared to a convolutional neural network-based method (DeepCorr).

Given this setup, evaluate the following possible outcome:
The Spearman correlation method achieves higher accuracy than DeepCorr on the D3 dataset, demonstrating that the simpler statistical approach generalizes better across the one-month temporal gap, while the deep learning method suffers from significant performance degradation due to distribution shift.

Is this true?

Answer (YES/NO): NO